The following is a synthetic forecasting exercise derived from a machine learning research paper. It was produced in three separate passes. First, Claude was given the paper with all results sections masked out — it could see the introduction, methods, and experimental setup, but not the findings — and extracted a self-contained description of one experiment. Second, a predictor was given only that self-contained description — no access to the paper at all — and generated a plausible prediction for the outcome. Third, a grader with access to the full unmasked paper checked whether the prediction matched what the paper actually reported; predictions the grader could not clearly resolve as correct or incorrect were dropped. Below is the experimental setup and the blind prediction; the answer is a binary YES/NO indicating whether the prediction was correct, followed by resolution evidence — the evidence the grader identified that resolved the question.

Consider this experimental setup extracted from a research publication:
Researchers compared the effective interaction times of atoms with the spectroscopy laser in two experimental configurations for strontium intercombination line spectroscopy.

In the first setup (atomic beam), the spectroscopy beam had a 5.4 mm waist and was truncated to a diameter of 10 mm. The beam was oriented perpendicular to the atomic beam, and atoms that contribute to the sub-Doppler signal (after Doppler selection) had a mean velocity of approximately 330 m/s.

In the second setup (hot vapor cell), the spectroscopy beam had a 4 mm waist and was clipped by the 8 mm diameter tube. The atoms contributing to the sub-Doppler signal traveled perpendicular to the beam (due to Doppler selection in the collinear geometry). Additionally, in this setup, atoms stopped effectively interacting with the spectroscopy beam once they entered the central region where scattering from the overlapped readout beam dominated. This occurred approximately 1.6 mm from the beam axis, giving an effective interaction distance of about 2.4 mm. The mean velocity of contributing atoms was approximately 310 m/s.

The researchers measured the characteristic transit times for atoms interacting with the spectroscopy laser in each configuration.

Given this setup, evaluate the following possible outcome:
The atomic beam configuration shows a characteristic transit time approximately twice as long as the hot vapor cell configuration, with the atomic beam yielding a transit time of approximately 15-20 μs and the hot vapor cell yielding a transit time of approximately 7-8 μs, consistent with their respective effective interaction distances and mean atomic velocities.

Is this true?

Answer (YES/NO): NO